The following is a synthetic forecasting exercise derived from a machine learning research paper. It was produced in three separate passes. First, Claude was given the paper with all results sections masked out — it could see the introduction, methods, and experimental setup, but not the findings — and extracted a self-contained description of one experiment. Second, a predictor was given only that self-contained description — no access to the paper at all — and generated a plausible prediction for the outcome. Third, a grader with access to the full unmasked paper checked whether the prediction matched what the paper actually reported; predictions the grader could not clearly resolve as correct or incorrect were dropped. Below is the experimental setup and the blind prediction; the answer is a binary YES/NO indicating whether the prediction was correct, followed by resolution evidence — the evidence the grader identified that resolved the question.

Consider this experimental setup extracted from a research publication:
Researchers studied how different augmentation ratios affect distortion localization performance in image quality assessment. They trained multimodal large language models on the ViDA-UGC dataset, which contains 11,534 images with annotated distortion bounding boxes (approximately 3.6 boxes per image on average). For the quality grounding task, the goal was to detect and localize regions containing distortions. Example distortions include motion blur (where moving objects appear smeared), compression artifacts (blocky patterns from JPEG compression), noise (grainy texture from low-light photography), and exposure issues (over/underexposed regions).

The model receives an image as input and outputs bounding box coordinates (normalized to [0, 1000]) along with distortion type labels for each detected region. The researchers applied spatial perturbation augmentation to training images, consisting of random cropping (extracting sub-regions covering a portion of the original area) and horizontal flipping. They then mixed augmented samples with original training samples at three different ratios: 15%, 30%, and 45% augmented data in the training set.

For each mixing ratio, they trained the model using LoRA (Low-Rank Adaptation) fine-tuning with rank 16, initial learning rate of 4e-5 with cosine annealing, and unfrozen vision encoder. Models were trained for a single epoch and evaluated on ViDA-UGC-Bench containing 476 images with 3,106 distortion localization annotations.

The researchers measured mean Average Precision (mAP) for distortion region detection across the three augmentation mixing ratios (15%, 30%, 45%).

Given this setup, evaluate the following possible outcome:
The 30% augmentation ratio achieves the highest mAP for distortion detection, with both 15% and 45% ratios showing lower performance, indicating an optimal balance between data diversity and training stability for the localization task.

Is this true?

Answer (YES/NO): NO